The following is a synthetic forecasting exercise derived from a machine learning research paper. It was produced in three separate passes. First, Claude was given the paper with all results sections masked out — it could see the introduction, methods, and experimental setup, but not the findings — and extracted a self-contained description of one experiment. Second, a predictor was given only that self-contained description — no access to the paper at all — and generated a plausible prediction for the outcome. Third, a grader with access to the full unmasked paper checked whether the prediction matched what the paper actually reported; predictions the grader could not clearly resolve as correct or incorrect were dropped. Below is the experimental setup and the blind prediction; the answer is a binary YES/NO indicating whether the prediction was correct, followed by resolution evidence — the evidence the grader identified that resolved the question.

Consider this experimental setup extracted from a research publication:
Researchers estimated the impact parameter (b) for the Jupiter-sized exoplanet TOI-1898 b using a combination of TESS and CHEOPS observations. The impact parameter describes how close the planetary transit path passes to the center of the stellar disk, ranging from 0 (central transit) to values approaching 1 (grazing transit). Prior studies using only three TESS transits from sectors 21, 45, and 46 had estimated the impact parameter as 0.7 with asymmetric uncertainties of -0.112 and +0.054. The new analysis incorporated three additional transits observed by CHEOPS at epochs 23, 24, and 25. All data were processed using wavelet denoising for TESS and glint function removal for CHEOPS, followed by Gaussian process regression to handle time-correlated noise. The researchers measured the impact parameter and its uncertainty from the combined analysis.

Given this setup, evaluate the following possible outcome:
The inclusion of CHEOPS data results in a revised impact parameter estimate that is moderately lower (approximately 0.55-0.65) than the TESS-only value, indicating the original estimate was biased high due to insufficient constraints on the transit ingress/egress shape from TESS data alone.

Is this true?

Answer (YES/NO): NO